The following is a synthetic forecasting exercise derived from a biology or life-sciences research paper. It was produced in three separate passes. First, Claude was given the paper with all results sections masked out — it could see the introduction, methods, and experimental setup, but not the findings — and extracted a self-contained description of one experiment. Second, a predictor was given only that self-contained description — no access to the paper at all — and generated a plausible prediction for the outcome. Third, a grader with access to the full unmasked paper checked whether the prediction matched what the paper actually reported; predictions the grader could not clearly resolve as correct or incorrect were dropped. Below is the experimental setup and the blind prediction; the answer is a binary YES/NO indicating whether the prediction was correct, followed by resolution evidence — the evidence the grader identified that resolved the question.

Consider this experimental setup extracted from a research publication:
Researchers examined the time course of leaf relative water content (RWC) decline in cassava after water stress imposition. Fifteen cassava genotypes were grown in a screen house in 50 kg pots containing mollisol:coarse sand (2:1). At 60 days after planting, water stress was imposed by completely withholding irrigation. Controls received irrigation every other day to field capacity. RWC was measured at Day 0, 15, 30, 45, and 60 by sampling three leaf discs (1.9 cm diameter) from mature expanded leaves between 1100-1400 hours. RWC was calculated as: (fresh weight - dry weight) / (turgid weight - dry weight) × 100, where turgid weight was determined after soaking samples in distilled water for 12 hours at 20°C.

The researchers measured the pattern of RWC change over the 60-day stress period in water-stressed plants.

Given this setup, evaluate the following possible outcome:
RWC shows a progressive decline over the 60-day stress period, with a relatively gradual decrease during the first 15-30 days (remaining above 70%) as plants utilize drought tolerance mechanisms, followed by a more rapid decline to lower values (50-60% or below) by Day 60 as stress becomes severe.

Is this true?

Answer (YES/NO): NO